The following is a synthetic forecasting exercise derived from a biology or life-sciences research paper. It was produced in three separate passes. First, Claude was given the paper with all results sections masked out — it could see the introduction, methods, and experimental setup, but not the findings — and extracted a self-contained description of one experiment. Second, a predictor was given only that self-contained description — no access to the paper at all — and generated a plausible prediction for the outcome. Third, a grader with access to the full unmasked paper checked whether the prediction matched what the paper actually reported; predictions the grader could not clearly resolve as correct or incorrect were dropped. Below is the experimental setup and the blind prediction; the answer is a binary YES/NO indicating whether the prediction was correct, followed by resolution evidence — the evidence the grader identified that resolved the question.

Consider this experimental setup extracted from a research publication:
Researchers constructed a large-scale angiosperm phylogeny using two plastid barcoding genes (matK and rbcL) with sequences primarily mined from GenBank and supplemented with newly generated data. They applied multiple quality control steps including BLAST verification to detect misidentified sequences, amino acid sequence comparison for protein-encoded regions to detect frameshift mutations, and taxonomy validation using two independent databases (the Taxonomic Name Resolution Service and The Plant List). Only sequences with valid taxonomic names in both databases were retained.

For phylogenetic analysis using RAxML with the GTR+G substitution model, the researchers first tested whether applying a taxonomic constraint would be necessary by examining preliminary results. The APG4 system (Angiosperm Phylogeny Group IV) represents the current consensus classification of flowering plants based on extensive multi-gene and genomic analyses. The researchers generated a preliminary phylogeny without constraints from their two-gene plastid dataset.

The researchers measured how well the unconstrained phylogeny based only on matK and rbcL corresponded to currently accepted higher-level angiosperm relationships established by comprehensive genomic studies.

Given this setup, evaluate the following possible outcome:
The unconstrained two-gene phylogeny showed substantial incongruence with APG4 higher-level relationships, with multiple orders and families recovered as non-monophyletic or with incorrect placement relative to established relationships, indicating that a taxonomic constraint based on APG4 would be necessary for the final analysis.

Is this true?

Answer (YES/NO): NO